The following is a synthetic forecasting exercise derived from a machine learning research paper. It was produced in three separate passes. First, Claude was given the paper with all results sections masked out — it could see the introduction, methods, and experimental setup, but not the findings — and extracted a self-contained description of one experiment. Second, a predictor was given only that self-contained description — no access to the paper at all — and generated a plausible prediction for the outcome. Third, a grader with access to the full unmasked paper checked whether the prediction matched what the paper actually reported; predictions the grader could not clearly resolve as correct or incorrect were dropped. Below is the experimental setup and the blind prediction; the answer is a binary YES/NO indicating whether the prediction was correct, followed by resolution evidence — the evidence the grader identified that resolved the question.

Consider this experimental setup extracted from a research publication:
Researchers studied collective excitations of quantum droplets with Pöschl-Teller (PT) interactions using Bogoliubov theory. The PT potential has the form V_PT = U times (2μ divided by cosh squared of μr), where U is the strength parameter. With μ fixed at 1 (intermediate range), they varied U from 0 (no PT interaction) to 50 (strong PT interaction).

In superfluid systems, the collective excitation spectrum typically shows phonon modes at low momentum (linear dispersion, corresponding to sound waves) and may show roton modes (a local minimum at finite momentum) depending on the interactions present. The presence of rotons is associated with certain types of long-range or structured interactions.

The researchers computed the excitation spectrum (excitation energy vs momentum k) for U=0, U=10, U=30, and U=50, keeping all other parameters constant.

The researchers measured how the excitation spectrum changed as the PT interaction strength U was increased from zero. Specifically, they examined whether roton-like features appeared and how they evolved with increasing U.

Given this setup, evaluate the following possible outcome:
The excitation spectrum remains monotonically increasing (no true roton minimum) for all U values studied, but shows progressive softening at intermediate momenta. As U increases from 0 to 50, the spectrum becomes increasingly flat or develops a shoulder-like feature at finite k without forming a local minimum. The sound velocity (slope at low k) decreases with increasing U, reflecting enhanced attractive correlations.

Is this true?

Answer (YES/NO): NO